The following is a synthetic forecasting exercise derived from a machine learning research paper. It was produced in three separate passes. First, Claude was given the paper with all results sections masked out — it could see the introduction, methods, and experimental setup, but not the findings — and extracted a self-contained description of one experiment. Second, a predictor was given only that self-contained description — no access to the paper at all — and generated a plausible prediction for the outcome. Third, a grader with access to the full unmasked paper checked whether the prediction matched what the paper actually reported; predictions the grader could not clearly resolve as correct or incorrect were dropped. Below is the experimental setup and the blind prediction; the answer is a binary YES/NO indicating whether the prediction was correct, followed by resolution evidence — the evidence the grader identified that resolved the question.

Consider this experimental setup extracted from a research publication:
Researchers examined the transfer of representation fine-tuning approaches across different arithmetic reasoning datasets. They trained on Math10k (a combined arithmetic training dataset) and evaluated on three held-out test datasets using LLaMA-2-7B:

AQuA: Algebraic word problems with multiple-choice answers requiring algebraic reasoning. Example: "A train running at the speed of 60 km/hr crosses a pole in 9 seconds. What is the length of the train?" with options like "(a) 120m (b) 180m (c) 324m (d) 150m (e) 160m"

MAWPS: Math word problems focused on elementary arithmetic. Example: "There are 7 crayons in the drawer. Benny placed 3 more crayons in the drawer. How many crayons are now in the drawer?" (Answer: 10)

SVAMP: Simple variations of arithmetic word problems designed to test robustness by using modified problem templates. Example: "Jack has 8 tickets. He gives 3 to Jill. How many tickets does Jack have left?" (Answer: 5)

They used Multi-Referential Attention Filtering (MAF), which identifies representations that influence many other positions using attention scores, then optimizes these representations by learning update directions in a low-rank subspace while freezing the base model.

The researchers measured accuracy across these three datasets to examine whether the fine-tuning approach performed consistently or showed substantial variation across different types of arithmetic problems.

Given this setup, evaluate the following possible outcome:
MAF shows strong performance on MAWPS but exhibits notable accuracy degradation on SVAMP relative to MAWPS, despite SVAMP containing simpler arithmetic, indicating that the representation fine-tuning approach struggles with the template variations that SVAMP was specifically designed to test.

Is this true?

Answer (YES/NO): YES